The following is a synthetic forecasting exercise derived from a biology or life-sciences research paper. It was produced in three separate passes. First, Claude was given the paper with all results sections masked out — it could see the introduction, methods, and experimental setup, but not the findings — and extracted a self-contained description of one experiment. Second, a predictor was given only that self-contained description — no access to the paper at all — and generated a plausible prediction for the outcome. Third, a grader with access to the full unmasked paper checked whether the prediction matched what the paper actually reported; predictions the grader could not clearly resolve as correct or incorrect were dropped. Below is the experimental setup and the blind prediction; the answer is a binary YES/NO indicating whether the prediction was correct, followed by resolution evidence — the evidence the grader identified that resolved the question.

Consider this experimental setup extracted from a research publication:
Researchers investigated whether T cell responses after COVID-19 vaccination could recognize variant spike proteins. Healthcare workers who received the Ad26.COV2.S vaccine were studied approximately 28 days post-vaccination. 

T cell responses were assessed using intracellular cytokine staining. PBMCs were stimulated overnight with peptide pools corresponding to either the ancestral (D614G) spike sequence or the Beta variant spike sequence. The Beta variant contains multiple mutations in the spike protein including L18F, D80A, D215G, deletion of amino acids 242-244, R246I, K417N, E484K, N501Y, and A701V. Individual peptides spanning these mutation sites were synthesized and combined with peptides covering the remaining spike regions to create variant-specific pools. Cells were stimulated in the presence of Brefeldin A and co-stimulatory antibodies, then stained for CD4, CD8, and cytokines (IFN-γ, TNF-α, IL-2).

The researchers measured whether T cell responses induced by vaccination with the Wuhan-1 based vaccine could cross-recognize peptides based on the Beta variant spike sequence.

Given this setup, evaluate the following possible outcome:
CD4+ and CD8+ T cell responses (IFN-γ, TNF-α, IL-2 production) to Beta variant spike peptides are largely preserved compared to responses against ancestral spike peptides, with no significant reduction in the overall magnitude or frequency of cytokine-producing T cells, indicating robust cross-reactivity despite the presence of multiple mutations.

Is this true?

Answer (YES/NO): YES